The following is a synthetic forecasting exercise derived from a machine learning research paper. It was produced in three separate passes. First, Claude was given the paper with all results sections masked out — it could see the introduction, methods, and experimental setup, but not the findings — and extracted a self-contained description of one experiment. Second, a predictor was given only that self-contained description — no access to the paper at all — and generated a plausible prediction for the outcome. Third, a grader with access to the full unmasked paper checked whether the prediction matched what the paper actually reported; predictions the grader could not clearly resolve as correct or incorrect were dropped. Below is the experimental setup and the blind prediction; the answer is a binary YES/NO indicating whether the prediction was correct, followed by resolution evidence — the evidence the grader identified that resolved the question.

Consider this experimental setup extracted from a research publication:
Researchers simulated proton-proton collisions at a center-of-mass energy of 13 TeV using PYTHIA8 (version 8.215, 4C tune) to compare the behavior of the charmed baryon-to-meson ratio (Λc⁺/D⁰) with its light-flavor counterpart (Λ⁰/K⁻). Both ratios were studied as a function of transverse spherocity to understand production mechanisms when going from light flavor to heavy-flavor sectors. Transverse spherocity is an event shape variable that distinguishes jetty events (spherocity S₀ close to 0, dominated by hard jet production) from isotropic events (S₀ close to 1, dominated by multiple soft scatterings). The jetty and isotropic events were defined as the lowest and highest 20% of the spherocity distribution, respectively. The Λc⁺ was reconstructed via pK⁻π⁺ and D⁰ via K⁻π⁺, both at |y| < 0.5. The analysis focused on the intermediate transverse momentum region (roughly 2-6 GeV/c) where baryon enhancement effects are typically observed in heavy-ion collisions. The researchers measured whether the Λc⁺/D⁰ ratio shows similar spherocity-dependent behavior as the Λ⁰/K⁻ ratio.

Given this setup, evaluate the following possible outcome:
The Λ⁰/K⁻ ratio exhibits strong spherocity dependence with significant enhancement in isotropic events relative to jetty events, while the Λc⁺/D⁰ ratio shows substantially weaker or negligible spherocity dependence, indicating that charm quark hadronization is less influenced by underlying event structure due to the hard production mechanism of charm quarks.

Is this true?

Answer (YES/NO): NO